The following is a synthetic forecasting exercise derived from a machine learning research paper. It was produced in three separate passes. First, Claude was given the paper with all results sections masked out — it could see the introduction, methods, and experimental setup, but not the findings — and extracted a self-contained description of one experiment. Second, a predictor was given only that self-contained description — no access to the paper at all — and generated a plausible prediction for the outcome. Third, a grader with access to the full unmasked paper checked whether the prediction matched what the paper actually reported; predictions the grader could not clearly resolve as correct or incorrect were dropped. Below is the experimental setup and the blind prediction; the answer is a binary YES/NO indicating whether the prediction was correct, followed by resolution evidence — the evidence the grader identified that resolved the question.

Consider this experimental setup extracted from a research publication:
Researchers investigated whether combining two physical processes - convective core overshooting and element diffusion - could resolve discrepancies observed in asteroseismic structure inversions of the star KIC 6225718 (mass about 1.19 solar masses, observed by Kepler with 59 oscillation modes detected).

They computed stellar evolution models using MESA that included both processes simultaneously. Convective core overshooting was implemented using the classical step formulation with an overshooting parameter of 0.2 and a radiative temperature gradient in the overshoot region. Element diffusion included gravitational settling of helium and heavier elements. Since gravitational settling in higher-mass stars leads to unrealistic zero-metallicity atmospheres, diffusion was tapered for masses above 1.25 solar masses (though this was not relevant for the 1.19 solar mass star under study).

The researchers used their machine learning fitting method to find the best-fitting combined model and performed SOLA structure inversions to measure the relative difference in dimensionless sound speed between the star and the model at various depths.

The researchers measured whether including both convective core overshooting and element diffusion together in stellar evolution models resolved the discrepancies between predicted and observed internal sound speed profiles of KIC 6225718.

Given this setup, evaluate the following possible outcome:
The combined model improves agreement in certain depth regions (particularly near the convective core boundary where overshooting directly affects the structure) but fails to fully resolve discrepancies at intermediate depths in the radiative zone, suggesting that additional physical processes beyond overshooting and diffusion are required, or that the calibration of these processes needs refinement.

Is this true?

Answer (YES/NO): NO